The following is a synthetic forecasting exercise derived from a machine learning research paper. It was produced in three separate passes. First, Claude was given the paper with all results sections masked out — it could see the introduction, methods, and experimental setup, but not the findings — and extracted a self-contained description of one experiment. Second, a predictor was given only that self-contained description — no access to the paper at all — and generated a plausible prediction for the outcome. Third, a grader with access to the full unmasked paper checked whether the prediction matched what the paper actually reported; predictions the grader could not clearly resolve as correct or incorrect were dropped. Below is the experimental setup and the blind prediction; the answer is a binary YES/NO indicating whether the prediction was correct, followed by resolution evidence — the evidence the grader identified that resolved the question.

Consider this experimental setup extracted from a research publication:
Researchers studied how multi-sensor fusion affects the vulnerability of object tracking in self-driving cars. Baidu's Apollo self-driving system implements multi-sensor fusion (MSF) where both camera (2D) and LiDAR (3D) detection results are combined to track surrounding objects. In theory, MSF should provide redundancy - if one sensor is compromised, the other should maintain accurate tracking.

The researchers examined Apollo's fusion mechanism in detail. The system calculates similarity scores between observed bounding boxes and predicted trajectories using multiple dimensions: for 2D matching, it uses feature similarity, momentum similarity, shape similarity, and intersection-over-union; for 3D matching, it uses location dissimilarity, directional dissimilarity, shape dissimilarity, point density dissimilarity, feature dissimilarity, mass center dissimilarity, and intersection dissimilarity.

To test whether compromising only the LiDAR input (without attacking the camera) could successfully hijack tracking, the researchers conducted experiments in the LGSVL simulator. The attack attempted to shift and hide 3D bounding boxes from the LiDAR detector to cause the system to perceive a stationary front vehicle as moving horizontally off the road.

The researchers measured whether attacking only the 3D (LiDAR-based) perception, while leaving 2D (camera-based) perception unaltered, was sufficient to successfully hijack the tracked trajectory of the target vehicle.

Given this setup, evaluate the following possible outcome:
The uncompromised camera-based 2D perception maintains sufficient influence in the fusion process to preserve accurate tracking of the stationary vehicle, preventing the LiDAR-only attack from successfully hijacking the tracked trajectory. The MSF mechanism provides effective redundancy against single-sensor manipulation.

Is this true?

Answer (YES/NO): NO